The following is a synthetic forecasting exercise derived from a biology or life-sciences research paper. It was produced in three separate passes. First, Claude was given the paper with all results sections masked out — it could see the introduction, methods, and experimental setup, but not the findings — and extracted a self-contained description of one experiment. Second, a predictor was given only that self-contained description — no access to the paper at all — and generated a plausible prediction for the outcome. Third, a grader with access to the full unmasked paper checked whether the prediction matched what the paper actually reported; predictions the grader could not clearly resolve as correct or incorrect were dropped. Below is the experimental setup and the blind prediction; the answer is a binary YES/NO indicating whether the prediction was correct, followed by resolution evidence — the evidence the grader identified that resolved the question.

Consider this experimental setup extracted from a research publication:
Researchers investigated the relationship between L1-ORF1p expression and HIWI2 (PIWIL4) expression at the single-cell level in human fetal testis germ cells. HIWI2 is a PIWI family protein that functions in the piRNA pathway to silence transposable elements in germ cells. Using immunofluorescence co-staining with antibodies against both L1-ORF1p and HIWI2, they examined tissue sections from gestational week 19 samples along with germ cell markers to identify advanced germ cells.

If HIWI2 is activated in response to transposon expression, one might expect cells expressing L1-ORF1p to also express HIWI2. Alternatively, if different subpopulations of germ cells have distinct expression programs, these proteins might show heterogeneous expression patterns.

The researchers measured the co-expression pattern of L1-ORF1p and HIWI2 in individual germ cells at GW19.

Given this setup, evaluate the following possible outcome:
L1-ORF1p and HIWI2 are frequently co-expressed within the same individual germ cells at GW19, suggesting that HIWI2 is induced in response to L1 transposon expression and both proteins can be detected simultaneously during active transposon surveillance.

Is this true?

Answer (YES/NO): NO